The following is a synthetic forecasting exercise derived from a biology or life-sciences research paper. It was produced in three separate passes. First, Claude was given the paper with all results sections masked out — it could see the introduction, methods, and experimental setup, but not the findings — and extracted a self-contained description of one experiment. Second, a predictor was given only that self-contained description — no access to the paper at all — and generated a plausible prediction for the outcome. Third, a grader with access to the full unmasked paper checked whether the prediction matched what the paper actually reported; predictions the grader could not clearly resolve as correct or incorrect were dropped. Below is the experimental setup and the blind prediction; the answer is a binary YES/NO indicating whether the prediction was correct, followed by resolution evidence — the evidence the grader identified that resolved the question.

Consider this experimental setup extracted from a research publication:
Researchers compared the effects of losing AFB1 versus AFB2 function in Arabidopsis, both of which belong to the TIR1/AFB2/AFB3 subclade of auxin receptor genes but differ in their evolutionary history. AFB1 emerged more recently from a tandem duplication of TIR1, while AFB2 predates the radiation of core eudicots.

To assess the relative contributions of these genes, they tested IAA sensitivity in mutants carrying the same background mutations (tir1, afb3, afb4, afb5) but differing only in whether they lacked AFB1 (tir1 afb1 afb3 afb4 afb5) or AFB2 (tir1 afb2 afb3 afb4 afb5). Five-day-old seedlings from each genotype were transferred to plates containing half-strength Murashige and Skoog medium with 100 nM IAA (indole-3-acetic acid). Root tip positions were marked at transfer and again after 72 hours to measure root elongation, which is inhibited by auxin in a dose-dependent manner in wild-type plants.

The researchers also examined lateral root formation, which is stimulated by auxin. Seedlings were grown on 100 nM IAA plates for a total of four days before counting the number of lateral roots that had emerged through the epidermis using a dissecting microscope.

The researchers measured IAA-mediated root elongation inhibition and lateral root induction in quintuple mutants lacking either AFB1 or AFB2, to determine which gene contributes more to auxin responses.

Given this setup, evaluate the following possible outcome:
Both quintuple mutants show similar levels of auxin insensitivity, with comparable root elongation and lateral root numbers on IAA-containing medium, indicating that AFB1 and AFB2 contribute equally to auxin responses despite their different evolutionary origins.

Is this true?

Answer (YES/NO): NO